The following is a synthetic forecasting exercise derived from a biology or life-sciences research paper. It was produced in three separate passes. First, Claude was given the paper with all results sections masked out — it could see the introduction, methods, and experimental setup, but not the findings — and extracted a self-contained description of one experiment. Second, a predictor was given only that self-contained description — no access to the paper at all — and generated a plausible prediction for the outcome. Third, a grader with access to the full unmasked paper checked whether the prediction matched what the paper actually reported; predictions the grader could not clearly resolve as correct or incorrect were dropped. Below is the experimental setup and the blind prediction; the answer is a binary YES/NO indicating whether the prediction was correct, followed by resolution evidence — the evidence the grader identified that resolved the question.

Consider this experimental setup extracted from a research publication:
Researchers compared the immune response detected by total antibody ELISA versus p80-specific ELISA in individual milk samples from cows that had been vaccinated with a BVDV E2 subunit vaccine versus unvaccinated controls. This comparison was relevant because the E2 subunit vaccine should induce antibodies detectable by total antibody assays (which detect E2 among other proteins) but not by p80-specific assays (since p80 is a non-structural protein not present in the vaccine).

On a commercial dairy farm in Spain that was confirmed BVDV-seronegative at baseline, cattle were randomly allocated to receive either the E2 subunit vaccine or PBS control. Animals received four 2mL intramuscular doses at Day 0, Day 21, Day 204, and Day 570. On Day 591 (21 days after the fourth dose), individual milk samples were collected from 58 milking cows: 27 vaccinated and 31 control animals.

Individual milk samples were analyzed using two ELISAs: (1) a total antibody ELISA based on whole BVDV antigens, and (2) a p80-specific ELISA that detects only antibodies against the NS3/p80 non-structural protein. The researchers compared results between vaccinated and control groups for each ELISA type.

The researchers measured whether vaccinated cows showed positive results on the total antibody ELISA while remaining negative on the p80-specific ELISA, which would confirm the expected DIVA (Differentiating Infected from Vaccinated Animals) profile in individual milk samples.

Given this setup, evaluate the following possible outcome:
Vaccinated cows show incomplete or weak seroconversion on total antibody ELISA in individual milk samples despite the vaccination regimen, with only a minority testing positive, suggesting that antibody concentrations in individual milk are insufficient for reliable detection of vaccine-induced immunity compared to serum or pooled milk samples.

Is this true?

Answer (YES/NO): NO